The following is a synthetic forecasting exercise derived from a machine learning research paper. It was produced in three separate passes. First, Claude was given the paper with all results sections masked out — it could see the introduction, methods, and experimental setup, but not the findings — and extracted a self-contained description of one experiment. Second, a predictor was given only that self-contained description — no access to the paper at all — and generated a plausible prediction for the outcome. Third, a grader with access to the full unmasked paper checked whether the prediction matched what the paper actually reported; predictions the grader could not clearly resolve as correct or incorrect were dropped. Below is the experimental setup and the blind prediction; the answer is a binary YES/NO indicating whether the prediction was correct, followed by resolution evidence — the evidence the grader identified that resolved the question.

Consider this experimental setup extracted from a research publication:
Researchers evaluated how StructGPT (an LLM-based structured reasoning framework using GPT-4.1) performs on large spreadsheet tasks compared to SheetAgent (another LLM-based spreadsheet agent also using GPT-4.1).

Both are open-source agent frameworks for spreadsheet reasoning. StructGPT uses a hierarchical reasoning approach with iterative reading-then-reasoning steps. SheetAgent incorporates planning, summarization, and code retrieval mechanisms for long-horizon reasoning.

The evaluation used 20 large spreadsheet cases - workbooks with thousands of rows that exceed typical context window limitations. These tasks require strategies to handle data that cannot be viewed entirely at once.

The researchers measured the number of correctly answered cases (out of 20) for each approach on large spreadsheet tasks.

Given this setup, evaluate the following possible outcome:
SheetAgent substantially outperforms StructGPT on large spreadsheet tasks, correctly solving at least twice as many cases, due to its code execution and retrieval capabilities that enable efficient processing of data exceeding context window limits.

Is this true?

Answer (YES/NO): YES